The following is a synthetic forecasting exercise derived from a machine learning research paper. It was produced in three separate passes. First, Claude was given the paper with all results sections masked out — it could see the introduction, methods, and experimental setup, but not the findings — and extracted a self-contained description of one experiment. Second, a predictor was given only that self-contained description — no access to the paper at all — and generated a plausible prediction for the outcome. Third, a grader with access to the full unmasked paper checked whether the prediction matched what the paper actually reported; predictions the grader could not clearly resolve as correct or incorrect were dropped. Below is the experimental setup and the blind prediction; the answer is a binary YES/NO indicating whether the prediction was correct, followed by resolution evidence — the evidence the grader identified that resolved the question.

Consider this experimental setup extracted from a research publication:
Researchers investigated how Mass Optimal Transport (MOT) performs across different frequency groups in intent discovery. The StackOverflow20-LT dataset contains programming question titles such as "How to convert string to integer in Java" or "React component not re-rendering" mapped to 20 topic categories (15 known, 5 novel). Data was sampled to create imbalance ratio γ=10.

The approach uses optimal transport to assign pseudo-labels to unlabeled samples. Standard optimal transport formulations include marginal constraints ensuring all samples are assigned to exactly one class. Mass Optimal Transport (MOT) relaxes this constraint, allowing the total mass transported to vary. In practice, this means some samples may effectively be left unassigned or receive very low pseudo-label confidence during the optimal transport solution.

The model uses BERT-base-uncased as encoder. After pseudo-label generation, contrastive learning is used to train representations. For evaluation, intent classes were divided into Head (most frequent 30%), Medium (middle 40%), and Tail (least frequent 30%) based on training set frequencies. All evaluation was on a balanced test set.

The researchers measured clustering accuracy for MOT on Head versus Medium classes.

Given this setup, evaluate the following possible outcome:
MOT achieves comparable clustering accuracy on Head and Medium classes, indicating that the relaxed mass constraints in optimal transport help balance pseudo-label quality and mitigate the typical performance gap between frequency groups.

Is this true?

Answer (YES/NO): NO